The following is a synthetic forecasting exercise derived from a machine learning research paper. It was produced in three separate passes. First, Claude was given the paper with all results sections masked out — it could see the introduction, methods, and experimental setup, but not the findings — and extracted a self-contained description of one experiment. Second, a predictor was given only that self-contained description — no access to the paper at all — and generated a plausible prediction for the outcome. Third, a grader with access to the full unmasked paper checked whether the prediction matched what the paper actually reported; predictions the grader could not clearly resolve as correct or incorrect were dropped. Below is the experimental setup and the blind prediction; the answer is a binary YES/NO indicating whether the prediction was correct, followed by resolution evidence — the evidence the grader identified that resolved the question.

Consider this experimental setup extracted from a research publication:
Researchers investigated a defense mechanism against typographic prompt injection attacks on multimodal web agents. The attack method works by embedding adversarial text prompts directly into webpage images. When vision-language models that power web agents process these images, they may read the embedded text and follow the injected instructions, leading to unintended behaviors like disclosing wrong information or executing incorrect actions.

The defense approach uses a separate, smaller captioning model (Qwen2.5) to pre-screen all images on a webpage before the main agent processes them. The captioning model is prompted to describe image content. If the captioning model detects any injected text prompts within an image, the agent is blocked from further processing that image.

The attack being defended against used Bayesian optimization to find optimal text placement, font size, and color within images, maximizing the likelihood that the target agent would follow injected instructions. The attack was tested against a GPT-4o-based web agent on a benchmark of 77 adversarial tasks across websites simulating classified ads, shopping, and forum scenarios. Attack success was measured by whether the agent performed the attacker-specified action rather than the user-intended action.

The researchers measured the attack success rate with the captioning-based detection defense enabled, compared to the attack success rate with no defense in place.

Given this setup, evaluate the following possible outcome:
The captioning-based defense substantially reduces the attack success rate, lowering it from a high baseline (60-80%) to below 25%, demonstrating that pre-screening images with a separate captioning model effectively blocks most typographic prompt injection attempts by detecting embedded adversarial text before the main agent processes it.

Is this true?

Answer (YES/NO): YES